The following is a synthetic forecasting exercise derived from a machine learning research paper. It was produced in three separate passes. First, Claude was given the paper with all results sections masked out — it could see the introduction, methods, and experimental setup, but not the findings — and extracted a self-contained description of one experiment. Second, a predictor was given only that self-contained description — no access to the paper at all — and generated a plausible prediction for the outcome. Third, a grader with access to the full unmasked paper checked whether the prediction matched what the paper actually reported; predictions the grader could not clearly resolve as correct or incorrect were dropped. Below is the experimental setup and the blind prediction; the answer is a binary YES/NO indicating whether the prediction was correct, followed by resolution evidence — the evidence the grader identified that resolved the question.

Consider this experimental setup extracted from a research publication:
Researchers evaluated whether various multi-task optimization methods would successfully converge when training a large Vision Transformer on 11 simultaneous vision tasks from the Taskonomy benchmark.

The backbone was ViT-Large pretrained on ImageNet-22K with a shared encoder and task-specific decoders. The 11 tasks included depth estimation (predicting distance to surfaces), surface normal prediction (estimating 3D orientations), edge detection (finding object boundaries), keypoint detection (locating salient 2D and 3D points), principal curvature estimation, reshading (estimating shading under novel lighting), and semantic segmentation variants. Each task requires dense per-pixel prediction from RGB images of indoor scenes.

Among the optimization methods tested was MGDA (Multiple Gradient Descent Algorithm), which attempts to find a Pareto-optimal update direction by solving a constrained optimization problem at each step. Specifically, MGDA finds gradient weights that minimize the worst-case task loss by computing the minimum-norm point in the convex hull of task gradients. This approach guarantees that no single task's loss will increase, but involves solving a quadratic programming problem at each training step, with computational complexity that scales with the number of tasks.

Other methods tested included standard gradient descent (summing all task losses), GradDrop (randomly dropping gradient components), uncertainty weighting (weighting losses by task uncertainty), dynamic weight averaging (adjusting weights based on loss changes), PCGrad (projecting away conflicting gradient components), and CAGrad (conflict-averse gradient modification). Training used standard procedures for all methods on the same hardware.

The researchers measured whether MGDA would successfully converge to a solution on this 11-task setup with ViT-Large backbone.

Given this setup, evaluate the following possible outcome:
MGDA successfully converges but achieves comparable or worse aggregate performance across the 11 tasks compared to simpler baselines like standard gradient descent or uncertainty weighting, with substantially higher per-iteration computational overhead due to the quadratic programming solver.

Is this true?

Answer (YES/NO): NO